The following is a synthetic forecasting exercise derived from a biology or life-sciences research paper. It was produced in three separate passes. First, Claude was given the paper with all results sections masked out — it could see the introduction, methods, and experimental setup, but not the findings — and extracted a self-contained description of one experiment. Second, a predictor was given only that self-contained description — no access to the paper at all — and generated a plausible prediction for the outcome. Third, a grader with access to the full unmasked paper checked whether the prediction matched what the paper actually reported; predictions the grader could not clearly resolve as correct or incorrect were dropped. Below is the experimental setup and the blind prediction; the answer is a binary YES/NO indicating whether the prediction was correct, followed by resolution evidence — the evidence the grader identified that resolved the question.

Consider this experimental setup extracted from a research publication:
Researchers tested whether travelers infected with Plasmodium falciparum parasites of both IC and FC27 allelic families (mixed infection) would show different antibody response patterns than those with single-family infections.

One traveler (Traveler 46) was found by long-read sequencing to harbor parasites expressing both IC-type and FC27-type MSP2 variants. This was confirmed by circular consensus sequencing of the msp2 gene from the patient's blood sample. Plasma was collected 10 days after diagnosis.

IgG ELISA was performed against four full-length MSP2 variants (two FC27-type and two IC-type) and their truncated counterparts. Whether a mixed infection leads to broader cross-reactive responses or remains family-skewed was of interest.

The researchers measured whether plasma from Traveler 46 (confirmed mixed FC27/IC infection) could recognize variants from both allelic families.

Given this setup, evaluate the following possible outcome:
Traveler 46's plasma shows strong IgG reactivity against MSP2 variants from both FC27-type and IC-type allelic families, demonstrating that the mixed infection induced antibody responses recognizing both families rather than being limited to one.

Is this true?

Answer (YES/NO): YES